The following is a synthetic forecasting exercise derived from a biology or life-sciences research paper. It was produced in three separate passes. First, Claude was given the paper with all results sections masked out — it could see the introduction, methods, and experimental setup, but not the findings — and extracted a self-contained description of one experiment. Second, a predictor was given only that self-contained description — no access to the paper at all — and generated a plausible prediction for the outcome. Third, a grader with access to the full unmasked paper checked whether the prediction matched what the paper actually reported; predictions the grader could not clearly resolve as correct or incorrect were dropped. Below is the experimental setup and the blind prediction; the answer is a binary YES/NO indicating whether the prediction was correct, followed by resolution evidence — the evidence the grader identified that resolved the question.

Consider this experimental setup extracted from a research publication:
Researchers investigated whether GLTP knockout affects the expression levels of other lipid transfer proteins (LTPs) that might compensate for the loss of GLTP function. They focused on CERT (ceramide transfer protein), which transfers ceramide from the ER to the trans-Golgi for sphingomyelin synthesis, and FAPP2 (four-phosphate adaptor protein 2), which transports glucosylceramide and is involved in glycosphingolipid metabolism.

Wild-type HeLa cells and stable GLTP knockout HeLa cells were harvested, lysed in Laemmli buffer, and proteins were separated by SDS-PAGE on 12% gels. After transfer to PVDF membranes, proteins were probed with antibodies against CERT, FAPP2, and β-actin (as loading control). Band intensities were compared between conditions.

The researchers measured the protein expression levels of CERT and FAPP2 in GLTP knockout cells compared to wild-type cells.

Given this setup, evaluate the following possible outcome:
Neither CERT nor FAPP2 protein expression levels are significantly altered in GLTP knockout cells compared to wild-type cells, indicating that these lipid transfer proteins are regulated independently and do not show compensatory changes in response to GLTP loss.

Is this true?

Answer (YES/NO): YES